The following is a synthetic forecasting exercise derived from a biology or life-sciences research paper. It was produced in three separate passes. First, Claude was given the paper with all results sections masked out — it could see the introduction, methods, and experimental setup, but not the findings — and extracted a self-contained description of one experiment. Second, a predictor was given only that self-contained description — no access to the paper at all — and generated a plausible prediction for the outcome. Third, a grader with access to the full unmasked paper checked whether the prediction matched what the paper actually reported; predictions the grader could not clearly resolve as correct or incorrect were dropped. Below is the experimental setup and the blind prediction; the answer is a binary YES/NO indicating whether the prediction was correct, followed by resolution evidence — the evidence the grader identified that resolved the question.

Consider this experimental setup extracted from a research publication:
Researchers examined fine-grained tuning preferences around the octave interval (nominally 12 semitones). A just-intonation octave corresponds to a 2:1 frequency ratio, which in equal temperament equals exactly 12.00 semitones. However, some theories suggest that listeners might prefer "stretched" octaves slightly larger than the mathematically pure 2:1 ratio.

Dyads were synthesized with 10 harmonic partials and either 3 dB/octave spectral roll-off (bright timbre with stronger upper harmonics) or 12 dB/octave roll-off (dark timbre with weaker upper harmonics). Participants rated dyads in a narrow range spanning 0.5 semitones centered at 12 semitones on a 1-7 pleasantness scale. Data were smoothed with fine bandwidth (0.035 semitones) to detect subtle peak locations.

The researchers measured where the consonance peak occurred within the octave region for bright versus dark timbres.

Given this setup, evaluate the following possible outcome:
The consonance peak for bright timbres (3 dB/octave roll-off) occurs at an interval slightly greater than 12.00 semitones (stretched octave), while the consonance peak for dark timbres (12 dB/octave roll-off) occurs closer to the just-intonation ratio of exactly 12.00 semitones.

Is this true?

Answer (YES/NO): NO